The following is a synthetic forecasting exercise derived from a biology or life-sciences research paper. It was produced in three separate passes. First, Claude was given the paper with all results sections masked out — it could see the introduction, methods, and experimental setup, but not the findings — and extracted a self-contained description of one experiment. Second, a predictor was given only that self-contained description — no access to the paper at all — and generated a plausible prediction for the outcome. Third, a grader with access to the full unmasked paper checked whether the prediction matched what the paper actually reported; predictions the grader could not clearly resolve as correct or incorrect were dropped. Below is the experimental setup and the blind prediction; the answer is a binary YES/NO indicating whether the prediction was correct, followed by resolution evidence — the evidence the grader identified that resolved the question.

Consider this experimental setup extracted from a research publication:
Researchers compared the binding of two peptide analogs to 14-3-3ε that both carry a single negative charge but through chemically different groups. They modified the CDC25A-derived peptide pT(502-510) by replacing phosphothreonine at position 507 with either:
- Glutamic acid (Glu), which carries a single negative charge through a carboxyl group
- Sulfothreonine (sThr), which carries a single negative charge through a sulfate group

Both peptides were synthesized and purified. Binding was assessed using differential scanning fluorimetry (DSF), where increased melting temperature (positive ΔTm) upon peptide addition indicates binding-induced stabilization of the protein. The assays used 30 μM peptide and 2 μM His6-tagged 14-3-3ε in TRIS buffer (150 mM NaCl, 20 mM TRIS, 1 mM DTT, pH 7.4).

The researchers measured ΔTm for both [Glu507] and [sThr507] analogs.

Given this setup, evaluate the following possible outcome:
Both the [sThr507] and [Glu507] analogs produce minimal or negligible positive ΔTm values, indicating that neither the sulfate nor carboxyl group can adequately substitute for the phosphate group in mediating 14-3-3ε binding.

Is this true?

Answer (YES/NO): NO